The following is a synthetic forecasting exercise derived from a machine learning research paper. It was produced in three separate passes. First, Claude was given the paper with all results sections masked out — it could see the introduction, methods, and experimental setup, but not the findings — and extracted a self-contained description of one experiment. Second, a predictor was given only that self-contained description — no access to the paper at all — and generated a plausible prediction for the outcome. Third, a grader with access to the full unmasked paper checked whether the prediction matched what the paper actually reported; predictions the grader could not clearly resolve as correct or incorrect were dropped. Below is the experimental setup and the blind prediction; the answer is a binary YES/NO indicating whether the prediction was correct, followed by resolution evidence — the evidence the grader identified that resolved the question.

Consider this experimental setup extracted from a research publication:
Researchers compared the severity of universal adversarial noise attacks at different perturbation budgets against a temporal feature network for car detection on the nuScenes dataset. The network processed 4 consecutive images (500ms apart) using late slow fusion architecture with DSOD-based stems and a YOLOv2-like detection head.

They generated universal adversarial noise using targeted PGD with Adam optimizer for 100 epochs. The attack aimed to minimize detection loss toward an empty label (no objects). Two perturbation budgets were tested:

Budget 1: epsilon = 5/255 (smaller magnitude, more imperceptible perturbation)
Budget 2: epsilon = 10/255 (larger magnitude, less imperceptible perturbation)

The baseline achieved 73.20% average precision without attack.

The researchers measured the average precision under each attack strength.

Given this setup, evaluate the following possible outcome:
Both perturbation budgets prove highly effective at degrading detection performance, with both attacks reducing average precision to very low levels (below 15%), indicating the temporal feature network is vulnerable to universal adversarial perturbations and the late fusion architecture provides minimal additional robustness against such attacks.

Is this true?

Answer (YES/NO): YES